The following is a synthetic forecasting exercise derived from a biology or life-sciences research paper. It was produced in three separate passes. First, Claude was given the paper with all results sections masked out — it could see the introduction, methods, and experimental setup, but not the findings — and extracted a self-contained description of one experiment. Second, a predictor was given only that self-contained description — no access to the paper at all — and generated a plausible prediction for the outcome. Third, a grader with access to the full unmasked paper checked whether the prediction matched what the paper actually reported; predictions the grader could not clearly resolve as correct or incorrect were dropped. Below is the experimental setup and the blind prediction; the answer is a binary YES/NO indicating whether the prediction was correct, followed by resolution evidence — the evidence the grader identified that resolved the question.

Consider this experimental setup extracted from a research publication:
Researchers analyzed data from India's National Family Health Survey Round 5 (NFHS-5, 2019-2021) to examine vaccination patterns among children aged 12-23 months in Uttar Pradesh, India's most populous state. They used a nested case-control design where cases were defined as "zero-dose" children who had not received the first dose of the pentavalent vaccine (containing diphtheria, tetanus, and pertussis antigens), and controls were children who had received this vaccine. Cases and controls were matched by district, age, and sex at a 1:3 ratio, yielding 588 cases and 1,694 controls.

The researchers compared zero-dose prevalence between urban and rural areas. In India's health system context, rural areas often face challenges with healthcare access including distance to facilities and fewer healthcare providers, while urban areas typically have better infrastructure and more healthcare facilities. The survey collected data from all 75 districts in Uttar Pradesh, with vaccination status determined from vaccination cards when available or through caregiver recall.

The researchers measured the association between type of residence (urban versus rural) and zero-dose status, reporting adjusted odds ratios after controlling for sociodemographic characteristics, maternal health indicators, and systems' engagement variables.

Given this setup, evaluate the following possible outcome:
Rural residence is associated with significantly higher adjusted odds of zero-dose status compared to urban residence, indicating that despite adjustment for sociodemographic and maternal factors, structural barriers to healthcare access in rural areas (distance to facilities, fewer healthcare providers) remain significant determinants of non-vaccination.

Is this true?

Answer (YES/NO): NO